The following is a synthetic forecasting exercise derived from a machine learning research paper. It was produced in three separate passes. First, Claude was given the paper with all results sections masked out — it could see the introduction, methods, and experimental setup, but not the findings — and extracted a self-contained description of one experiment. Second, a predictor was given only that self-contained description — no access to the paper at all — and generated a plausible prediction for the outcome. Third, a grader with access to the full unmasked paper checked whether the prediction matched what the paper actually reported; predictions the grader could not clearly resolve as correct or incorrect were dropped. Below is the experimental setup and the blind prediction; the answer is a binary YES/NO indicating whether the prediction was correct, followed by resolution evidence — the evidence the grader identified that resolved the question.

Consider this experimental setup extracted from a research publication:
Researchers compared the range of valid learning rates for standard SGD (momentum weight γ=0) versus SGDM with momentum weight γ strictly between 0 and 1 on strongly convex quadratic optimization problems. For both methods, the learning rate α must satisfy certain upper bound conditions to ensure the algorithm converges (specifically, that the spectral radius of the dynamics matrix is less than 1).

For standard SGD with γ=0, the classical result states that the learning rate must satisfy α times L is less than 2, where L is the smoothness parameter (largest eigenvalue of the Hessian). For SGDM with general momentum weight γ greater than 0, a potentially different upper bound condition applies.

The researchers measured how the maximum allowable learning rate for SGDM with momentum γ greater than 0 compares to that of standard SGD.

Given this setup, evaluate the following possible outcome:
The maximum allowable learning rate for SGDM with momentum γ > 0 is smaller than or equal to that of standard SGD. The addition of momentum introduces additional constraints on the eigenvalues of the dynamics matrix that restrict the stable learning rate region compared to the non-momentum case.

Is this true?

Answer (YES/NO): NO